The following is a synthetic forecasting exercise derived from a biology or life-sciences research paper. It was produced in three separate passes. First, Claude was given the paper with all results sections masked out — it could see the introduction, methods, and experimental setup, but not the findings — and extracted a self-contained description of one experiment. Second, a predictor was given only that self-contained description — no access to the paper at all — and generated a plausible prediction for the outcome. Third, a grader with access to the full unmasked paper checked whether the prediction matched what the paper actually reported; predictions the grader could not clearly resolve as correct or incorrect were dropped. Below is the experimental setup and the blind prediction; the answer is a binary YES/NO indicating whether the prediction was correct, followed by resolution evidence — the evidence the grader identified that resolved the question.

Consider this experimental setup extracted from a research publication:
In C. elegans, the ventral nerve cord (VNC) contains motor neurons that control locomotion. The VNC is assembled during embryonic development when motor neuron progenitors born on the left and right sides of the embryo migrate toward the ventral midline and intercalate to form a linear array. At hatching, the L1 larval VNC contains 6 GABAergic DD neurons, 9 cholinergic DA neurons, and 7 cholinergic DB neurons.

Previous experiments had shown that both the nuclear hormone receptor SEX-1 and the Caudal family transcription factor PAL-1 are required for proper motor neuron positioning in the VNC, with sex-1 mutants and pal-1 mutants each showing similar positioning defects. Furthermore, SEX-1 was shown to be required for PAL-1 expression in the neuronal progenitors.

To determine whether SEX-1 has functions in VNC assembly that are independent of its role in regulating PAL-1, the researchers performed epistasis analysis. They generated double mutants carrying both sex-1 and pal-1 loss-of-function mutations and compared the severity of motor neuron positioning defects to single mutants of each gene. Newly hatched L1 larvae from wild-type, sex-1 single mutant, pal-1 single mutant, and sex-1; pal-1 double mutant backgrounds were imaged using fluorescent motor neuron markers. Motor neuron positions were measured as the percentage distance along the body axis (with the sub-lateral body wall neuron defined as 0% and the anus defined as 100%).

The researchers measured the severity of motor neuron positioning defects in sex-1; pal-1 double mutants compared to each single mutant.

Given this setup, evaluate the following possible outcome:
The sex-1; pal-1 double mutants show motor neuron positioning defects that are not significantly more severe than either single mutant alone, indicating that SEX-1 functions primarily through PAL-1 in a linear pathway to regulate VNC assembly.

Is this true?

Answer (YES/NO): NO